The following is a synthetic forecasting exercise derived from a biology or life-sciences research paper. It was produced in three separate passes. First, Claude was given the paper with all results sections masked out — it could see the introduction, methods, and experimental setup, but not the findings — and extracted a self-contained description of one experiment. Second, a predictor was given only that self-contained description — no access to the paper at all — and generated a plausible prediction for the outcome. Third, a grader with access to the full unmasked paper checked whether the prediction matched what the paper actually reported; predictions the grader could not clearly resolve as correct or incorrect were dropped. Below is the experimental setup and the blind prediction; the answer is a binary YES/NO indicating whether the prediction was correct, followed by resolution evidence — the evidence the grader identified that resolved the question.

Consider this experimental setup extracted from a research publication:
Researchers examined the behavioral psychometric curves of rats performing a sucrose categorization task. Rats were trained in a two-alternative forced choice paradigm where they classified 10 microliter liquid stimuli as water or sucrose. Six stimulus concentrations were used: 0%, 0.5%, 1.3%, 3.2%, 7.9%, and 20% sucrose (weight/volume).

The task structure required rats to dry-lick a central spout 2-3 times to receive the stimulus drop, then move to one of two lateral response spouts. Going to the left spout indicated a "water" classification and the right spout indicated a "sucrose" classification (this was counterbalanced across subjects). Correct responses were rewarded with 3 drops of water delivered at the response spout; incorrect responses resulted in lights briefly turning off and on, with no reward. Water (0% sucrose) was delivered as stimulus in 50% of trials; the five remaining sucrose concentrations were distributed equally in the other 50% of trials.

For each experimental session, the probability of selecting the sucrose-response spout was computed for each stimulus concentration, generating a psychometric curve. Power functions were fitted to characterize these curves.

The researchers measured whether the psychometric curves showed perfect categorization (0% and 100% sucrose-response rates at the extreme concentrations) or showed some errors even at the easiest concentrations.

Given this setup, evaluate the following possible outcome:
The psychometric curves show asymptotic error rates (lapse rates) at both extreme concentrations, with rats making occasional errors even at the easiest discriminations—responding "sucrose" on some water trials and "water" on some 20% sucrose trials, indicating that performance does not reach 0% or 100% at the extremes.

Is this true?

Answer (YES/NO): YES